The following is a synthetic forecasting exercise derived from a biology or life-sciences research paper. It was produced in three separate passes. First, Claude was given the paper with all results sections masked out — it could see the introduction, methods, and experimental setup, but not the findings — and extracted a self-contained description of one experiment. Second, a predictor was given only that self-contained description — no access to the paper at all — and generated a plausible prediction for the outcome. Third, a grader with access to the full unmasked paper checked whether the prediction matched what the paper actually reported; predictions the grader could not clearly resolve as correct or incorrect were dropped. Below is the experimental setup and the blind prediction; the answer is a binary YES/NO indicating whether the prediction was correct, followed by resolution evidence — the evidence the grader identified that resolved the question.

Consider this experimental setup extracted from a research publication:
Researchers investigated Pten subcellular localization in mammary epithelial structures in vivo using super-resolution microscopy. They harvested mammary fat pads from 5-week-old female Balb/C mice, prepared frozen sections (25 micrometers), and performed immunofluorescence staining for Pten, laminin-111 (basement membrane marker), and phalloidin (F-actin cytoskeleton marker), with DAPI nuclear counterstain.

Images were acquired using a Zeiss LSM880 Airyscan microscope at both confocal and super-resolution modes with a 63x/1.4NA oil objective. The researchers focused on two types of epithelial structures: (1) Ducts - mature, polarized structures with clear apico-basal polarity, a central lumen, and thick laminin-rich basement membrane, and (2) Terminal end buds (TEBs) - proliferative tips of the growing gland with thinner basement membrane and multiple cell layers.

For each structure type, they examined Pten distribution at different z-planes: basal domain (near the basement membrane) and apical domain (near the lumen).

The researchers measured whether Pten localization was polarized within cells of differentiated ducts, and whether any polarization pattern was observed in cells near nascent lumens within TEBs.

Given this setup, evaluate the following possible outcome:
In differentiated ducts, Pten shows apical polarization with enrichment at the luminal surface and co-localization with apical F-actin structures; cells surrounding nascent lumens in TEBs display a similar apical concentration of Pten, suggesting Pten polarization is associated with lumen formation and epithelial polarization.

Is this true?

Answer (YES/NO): YES